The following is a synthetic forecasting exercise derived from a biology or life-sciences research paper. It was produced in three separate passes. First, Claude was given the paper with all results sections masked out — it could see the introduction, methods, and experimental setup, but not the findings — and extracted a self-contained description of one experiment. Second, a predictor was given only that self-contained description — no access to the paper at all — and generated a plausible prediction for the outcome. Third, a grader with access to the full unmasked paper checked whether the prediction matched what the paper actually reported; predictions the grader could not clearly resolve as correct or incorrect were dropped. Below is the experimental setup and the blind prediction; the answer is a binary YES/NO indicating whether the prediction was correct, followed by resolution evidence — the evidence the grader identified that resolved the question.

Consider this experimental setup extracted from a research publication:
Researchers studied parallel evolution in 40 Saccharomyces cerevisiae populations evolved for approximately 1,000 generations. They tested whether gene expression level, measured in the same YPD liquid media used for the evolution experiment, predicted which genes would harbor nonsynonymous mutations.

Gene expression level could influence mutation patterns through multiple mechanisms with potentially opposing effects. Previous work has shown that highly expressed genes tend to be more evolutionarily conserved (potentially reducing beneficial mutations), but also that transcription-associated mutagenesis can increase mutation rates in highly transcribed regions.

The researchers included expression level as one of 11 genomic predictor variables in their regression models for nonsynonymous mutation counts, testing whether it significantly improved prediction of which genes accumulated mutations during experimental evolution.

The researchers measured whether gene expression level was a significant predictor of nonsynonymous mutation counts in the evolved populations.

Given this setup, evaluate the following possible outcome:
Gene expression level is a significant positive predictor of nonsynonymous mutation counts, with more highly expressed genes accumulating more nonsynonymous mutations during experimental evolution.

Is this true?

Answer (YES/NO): NO